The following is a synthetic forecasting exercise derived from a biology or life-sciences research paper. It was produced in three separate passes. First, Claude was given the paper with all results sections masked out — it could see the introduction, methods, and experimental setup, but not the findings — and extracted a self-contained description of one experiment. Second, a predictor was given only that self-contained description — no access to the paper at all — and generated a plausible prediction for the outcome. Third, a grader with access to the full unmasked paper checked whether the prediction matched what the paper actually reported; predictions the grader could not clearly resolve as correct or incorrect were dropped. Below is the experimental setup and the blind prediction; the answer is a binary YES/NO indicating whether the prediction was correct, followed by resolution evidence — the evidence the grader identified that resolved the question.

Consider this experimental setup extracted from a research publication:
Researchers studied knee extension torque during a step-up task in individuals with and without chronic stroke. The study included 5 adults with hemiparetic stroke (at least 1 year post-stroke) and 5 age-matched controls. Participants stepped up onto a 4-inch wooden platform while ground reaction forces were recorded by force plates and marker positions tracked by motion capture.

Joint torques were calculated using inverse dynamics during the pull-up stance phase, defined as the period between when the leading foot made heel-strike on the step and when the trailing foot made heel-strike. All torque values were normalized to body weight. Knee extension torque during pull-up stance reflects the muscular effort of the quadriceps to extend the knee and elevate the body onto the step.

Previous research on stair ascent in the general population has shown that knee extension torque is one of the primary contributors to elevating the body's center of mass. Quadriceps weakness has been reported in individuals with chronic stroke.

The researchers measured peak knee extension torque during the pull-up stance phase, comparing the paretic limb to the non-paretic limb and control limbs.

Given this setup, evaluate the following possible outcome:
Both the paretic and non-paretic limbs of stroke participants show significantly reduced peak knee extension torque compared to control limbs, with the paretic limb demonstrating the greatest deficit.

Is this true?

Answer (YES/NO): NO